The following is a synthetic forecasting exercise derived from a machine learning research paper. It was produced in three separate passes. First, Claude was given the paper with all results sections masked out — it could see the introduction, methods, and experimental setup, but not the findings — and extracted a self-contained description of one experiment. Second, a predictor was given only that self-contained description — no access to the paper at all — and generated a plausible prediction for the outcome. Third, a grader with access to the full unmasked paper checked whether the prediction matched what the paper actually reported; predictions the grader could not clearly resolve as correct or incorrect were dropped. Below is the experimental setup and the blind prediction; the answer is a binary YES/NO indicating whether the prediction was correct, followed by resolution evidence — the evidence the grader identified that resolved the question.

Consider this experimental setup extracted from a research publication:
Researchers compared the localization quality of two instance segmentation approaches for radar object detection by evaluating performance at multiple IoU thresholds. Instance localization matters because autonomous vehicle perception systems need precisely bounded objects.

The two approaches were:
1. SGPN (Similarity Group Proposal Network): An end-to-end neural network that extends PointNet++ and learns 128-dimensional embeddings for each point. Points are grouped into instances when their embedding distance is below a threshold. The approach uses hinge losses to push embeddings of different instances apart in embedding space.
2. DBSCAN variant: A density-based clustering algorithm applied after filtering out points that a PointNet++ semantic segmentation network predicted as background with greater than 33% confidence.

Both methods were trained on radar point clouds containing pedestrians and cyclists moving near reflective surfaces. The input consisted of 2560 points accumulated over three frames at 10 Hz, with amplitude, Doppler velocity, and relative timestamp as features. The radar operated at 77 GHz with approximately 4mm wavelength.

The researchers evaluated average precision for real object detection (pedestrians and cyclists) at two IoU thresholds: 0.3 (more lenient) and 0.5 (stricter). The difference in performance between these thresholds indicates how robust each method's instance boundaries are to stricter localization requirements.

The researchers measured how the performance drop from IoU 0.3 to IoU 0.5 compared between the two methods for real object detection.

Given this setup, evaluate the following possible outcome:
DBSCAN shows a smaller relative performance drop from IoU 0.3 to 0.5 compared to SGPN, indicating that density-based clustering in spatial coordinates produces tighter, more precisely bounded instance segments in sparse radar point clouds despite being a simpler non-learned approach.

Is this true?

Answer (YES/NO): YES